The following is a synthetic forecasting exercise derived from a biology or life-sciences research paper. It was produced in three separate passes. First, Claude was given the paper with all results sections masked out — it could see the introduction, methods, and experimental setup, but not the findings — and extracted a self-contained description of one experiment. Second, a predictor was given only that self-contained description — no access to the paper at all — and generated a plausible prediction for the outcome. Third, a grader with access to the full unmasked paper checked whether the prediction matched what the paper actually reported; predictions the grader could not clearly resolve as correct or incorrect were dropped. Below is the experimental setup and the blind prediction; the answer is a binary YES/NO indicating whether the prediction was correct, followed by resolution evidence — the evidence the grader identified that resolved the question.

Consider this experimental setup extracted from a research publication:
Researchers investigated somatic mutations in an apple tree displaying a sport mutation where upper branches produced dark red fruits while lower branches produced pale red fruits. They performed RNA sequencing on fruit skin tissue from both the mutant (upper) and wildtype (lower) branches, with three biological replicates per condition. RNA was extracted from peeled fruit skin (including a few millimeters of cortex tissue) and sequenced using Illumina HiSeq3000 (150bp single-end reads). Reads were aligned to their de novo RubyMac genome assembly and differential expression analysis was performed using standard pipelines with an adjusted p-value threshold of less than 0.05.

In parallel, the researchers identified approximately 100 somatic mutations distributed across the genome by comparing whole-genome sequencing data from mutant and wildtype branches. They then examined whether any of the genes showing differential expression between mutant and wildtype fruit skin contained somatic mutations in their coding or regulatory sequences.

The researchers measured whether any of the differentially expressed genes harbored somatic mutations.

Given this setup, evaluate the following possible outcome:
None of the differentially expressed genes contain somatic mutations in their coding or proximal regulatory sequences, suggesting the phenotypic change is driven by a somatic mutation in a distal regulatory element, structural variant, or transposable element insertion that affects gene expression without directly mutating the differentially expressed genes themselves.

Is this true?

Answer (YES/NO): YES